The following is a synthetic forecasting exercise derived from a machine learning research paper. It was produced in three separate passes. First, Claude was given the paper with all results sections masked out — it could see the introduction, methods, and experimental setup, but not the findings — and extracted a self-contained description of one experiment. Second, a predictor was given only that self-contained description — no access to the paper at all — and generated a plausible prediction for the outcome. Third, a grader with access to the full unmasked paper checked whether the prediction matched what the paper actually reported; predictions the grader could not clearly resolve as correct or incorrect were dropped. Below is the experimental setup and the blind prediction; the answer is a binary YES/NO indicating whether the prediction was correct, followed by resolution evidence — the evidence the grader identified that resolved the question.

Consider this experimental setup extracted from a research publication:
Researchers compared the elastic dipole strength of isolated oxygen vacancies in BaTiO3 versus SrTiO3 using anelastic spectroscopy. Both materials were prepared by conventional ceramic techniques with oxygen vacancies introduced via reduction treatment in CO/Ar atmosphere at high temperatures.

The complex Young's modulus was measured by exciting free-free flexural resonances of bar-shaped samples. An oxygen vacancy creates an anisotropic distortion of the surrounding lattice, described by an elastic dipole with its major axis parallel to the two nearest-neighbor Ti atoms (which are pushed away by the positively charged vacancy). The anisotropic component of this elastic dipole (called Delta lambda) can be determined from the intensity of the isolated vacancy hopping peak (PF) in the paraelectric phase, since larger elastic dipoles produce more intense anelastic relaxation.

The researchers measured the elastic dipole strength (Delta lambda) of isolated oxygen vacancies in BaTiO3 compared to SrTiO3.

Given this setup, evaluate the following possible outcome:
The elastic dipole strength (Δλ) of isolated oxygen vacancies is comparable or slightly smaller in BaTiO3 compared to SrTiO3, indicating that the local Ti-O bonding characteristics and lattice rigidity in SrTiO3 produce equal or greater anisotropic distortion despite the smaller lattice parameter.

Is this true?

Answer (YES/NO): NO